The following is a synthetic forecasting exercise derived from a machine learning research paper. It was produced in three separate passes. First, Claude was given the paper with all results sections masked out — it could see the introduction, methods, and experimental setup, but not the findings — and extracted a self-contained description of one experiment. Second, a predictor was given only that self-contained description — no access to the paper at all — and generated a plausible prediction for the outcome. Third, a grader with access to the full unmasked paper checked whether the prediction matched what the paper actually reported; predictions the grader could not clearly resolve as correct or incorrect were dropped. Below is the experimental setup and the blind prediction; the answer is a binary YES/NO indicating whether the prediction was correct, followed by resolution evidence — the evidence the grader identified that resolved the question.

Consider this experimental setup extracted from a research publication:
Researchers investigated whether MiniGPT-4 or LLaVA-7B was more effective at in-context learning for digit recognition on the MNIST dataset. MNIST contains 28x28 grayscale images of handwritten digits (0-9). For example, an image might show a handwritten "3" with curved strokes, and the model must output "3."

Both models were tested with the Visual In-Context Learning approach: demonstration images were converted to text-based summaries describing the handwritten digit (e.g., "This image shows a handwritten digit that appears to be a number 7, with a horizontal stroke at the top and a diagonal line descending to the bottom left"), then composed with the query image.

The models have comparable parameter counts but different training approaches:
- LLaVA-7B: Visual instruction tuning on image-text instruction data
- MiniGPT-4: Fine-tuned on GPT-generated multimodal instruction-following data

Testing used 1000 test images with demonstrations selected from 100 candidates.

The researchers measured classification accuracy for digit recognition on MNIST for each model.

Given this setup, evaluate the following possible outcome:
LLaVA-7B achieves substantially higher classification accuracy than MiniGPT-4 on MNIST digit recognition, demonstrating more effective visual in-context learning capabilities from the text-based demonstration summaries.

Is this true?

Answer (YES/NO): NO